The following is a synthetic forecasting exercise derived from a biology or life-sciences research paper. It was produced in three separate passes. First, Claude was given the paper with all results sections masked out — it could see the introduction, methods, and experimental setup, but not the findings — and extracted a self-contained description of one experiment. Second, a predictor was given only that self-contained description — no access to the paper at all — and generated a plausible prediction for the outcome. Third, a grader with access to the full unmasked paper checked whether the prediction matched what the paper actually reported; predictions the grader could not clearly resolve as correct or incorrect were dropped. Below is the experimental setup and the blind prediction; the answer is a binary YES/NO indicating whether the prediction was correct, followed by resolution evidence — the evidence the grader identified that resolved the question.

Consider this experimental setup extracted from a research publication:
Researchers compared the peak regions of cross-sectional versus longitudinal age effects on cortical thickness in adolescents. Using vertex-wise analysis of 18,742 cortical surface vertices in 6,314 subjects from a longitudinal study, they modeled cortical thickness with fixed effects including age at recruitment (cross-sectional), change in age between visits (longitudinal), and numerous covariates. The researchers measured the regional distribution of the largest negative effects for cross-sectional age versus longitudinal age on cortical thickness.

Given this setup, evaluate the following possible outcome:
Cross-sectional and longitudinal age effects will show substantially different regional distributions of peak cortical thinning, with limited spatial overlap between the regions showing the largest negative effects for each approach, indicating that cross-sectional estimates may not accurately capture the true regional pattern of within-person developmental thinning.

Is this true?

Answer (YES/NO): YES